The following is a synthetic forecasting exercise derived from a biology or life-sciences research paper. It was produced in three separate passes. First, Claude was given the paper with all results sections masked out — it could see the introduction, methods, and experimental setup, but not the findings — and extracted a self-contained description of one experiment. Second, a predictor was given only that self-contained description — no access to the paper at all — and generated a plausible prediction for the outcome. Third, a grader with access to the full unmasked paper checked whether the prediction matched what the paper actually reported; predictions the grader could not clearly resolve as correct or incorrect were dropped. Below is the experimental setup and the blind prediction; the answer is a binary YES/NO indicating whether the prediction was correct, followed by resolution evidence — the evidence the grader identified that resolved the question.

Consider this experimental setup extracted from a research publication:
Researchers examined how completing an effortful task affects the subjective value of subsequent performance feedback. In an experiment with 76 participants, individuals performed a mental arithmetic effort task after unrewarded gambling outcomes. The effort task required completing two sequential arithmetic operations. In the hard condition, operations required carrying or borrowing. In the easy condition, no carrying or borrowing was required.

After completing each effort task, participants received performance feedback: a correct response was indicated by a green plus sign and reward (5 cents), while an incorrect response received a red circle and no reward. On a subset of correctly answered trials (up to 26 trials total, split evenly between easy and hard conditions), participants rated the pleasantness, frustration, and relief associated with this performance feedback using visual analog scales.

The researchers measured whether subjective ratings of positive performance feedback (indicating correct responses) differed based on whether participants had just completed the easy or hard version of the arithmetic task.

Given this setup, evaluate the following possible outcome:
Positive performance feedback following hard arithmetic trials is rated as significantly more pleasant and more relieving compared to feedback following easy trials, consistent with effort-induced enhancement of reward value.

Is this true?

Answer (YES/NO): YES